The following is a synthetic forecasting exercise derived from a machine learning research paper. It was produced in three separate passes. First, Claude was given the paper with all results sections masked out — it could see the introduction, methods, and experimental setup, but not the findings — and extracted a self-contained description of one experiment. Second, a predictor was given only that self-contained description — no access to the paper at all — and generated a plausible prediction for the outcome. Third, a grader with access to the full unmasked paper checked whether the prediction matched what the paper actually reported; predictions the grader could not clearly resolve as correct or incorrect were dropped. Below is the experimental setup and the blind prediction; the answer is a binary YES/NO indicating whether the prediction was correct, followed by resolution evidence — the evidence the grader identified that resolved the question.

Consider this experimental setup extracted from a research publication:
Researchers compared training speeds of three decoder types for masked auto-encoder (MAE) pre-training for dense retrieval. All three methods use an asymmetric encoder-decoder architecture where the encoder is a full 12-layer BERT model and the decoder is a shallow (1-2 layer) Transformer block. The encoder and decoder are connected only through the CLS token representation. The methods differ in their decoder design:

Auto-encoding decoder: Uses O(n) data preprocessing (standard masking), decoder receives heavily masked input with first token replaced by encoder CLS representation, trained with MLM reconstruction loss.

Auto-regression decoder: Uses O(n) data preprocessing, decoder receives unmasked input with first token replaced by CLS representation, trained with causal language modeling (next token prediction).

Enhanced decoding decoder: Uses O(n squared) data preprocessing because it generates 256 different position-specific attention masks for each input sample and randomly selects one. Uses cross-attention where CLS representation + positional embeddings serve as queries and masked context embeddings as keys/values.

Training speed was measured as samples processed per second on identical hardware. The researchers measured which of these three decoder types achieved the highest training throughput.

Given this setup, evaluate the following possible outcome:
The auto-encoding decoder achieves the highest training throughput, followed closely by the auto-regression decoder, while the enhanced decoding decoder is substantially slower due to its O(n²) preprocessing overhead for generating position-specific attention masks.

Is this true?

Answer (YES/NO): YES